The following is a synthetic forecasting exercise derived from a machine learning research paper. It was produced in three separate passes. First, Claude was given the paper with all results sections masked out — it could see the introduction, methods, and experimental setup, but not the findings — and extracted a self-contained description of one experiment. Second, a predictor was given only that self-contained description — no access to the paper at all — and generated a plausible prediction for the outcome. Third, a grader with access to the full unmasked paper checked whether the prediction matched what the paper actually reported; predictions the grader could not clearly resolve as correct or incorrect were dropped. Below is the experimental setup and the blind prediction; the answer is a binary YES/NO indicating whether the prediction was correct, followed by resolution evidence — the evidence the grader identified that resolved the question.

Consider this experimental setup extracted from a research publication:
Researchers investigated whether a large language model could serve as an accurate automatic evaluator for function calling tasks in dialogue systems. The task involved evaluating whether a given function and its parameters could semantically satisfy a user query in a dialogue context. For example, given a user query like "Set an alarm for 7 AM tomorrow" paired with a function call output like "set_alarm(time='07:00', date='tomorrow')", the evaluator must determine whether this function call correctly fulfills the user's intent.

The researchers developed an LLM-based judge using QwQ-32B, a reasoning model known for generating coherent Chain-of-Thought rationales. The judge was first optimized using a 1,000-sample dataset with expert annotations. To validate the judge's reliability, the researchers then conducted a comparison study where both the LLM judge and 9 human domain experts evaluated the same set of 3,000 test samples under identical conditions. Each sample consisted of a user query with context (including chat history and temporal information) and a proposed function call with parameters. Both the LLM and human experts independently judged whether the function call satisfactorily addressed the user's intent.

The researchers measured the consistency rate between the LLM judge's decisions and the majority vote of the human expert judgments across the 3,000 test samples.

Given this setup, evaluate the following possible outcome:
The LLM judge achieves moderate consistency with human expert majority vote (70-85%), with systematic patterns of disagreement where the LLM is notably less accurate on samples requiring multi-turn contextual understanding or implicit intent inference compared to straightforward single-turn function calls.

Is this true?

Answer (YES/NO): NO